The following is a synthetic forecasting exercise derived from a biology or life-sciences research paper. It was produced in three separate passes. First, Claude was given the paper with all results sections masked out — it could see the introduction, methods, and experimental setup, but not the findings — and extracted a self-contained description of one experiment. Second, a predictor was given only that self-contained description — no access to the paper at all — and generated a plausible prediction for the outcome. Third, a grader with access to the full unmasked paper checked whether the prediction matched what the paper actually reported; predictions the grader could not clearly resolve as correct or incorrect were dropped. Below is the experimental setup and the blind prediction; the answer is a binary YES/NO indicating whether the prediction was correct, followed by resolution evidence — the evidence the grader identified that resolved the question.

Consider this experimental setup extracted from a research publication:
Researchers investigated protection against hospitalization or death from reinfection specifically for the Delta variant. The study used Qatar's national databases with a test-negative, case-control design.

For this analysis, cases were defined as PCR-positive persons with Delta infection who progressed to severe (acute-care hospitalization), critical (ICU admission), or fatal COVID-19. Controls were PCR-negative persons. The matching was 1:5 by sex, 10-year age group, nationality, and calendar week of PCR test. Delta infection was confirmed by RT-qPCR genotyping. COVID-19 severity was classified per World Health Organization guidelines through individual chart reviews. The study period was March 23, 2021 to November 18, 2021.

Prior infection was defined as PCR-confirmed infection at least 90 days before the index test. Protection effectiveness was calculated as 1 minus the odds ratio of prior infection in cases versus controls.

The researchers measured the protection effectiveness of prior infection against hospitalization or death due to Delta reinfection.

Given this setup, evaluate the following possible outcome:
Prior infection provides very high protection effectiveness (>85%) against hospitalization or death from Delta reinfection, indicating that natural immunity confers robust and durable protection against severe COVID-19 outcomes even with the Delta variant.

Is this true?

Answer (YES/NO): YES